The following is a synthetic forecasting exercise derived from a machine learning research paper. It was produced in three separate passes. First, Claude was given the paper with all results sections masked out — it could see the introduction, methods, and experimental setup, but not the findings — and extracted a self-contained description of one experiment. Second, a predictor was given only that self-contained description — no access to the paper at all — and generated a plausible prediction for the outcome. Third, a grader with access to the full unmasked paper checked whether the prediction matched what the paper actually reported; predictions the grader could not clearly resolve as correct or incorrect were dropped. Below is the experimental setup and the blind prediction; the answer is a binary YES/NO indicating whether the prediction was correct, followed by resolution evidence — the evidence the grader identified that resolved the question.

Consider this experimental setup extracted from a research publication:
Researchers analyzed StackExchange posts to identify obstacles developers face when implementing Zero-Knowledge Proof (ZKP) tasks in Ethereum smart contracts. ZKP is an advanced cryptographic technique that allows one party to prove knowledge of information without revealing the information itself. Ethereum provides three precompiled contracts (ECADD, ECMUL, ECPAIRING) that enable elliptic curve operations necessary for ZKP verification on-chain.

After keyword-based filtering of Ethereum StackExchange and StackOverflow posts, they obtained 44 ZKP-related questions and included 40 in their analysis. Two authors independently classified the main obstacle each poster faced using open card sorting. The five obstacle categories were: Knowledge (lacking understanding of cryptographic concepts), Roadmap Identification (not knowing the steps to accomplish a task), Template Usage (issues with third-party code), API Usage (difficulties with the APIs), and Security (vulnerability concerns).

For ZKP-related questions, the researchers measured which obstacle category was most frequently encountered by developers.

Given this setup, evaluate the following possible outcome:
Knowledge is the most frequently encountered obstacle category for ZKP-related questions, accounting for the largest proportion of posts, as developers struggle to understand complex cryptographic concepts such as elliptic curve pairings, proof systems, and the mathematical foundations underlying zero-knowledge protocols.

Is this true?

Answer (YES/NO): NO